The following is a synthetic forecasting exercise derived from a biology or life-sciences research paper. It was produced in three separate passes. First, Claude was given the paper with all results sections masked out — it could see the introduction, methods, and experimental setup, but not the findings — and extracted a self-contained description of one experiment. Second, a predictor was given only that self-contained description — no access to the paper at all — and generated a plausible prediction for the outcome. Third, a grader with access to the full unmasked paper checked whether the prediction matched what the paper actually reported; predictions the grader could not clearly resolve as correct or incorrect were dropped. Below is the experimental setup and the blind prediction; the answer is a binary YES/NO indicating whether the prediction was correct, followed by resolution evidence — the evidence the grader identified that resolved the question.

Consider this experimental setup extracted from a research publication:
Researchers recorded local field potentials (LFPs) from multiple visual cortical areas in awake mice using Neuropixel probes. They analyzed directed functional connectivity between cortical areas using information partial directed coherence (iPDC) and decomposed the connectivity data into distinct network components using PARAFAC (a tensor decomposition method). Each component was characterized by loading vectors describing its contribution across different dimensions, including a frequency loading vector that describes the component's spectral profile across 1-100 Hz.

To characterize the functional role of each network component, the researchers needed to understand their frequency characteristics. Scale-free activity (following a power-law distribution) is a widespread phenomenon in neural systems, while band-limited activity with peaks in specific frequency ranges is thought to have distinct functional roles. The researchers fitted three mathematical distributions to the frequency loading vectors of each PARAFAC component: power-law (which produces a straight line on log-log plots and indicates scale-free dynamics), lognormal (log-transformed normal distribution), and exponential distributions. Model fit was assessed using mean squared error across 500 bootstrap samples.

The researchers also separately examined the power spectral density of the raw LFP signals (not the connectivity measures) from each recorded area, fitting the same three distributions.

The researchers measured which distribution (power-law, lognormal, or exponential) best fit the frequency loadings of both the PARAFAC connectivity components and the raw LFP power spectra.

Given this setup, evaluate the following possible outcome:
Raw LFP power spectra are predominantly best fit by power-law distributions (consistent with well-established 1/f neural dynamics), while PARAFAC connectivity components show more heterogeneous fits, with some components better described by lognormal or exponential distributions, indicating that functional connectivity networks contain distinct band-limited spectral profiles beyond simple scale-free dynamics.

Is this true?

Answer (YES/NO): YES